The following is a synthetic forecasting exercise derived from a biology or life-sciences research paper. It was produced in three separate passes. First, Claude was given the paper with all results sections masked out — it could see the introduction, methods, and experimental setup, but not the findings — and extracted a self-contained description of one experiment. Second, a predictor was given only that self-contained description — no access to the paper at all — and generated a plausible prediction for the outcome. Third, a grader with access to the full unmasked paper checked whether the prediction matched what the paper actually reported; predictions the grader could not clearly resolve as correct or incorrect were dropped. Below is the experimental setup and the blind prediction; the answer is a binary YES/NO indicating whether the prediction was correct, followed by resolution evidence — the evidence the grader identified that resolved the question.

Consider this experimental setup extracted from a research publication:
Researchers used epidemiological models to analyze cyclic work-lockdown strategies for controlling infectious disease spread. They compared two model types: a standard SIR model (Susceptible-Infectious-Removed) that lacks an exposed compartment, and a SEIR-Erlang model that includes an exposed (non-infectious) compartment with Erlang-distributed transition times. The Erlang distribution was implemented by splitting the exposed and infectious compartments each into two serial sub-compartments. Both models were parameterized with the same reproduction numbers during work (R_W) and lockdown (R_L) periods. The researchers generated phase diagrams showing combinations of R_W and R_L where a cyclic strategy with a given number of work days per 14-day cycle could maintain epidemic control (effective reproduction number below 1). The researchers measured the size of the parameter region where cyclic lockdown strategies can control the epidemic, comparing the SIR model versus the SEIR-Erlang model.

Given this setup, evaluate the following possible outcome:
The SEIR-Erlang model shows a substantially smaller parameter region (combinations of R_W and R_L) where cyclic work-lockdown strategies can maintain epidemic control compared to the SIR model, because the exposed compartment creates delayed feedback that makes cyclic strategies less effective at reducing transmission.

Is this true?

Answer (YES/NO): NO